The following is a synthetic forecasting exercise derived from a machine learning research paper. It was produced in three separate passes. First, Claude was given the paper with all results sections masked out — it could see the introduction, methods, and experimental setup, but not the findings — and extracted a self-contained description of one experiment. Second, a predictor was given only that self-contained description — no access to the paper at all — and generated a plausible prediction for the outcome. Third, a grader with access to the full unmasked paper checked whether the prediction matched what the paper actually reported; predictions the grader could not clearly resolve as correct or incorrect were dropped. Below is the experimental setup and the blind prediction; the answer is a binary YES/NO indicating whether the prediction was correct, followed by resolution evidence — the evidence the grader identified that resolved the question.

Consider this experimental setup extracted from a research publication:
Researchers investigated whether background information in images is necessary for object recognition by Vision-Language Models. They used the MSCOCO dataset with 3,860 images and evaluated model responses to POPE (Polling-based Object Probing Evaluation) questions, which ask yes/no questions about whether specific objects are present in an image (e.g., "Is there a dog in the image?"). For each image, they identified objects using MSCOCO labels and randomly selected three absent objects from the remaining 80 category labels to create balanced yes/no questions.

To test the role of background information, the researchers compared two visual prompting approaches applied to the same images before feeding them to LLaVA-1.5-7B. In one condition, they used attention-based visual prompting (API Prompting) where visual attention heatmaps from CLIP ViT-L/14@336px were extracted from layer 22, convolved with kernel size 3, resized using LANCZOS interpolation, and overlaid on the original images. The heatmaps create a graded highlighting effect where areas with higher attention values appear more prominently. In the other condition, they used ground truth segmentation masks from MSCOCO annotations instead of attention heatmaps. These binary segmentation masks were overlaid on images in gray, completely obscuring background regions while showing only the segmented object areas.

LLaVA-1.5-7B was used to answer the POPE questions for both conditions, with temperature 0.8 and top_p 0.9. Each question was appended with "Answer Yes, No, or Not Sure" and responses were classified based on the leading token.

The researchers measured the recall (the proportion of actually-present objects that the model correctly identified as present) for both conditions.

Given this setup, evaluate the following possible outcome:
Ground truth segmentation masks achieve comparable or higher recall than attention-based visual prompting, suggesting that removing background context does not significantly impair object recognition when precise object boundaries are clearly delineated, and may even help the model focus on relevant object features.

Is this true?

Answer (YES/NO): NO